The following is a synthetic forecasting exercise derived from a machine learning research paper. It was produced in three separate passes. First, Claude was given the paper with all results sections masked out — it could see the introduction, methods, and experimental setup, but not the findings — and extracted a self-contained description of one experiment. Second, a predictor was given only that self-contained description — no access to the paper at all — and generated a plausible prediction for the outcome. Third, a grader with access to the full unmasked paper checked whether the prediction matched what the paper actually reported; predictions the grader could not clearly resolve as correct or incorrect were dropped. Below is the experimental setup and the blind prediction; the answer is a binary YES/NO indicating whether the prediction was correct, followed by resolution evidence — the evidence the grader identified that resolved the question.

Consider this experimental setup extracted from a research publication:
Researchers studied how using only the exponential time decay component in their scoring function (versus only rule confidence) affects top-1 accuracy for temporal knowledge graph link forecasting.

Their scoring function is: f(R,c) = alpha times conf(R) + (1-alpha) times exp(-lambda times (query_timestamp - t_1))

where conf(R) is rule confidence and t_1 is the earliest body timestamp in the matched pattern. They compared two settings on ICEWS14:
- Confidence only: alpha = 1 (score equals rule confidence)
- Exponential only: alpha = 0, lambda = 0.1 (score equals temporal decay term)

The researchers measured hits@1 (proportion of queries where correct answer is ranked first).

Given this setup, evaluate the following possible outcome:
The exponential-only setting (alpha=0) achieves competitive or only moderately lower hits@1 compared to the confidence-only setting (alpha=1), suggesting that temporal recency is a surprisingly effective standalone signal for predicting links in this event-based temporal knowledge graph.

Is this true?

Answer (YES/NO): NO